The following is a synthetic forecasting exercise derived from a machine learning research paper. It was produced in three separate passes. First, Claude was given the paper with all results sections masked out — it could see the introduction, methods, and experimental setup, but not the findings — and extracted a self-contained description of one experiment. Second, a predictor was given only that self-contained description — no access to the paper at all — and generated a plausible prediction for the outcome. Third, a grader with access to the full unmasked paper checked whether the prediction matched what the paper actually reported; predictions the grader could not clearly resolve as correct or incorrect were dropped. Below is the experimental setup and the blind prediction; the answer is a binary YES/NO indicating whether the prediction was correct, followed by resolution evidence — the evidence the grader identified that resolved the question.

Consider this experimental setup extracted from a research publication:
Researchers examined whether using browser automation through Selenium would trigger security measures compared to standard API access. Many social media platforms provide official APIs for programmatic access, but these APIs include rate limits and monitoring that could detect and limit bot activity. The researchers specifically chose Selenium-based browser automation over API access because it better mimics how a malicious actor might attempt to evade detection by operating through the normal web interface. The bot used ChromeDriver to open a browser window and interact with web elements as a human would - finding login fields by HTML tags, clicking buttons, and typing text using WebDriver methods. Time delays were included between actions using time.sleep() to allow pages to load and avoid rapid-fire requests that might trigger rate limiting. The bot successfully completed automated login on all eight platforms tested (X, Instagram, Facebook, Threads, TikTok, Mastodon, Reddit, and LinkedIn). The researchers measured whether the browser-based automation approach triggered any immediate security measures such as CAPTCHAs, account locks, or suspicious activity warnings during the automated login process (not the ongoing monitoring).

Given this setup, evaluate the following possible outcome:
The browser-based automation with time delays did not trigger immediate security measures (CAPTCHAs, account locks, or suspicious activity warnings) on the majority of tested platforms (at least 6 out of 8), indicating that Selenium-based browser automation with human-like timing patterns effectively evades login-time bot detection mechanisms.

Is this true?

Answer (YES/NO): NO